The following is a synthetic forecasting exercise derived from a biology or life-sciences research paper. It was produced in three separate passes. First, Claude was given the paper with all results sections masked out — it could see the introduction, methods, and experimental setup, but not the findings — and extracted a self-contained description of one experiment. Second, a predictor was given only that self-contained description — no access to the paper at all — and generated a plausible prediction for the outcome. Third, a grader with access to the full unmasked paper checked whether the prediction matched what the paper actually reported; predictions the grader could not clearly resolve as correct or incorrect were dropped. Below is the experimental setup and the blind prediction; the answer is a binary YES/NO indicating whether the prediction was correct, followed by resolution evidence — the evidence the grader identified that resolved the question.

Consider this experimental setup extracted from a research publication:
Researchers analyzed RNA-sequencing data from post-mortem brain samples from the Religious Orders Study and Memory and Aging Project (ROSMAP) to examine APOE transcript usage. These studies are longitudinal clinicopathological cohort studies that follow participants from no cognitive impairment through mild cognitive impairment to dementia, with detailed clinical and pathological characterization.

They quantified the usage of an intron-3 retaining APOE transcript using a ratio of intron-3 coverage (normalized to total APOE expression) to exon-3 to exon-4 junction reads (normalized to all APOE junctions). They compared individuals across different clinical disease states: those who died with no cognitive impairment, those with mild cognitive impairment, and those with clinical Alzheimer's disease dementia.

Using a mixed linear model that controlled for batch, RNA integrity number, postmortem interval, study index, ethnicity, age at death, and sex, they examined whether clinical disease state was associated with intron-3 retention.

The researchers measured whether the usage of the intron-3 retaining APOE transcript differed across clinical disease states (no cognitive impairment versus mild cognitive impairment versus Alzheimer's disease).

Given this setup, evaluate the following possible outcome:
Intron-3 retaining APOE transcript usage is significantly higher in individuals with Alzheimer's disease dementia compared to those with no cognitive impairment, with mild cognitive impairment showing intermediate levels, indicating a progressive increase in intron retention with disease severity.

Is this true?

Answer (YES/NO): NO